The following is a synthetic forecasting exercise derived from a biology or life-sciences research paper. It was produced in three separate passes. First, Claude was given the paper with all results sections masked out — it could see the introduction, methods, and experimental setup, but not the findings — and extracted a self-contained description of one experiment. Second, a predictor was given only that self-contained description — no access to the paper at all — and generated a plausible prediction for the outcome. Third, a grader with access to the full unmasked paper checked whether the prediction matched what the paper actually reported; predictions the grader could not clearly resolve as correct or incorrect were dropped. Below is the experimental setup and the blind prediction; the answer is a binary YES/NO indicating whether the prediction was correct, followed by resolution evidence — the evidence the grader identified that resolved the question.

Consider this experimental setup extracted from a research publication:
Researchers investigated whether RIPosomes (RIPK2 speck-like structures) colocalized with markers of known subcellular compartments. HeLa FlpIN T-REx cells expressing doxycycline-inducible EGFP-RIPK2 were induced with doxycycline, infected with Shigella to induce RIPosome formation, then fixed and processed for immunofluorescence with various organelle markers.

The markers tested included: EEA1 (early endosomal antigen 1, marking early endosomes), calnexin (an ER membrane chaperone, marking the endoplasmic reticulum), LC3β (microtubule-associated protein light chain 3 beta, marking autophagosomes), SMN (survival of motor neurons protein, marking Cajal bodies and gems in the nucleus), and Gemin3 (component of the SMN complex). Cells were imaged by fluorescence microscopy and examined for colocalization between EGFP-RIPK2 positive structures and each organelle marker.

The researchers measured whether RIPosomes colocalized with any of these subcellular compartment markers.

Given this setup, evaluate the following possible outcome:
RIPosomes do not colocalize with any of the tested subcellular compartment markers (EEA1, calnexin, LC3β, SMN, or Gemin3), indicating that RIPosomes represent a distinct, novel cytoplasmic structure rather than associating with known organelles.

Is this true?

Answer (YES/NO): NO